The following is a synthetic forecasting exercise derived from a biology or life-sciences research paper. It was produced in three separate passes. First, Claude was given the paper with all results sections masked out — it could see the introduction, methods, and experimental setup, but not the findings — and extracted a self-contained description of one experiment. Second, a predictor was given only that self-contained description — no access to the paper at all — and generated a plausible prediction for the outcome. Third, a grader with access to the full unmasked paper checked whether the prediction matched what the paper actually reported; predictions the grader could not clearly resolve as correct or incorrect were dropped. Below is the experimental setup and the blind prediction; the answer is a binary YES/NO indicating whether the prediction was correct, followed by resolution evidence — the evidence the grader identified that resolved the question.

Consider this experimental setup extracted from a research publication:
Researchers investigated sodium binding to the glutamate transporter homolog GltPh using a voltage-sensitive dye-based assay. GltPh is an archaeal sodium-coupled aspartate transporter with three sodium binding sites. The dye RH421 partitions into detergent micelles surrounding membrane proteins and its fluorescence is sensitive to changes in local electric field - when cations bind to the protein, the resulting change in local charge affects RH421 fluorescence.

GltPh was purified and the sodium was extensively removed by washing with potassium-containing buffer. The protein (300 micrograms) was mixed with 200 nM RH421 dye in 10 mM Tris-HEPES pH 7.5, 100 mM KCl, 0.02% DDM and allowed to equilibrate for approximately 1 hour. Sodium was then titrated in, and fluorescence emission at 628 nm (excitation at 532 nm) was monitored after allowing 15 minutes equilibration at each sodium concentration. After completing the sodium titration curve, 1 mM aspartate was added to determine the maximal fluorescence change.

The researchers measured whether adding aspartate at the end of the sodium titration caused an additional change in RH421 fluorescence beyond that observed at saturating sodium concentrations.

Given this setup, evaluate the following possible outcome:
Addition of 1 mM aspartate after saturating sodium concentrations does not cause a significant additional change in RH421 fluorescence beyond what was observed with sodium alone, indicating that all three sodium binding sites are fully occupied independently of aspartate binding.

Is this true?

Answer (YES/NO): NO